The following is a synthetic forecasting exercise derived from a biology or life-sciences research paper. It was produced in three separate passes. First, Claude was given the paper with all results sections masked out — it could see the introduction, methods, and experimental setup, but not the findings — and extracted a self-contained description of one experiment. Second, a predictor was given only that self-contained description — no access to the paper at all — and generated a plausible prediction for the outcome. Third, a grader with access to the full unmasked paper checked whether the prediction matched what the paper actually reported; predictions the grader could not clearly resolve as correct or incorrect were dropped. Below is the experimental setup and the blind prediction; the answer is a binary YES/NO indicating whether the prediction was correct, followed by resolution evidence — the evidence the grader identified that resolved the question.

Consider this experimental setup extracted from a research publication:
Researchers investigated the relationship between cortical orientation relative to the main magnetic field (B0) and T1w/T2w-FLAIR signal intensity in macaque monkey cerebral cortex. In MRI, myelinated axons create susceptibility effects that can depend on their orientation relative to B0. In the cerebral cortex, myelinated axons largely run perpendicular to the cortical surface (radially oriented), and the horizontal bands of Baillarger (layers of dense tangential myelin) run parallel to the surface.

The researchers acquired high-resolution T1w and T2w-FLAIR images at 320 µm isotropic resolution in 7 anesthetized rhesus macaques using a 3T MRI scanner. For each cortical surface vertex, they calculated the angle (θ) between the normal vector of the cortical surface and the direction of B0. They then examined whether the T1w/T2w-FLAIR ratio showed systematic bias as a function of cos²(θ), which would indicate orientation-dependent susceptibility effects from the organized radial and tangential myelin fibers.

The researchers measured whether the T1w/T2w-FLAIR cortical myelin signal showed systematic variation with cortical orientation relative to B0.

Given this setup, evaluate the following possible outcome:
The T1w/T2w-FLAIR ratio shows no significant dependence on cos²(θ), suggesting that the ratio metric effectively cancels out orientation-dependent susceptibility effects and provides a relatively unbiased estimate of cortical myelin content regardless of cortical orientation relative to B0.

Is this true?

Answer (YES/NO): NO